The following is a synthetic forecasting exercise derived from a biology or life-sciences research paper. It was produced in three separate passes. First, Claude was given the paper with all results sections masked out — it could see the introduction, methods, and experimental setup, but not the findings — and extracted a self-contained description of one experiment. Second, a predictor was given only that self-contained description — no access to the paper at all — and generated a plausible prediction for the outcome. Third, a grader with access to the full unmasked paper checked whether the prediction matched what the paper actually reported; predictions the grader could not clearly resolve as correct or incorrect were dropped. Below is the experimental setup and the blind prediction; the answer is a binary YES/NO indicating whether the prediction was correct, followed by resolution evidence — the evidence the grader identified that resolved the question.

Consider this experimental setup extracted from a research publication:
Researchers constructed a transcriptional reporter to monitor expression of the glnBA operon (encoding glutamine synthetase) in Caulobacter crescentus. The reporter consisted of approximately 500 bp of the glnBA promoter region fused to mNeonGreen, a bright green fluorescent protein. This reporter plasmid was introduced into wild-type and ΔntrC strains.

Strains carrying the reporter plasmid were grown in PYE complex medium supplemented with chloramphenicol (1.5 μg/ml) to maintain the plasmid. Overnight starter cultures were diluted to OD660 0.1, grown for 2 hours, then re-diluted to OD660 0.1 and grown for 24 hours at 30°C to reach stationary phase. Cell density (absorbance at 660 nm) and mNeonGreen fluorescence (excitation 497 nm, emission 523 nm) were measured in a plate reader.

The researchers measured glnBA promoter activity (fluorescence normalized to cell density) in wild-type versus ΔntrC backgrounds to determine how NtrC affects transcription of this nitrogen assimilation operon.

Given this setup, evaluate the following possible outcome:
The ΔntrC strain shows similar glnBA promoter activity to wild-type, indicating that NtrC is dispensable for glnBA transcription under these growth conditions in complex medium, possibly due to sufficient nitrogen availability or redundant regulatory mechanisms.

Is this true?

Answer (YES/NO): NO